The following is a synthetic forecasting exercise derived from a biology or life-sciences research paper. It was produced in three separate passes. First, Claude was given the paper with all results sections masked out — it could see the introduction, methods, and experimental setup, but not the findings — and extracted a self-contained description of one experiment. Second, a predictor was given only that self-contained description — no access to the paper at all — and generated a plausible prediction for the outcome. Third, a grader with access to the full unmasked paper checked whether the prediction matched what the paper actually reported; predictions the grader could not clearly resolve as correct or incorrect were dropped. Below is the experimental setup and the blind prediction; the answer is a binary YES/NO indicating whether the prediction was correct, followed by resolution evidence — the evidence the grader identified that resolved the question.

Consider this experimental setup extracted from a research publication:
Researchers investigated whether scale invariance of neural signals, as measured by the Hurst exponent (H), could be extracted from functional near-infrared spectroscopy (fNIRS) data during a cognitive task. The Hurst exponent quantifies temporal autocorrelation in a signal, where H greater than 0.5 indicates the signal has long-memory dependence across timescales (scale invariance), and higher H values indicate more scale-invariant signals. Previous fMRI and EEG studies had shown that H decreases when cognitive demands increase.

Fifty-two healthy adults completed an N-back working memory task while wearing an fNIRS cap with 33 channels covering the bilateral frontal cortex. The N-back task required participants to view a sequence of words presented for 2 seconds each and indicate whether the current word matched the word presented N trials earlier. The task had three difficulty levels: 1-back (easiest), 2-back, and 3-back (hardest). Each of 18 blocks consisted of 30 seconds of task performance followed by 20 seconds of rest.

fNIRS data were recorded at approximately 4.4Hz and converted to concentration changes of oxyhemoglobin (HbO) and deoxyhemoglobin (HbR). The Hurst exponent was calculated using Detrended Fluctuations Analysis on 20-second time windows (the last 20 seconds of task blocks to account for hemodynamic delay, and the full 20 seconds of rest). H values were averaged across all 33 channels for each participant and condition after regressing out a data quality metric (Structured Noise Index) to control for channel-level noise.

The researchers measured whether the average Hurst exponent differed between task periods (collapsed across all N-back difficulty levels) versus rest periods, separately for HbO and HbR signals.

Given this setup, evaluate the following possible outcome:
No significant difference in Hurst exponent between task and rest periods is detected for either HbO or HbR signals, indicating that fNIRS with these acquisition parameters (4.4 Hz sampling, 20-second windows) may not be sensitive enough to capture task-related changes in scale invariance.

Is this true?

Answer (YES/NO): NO